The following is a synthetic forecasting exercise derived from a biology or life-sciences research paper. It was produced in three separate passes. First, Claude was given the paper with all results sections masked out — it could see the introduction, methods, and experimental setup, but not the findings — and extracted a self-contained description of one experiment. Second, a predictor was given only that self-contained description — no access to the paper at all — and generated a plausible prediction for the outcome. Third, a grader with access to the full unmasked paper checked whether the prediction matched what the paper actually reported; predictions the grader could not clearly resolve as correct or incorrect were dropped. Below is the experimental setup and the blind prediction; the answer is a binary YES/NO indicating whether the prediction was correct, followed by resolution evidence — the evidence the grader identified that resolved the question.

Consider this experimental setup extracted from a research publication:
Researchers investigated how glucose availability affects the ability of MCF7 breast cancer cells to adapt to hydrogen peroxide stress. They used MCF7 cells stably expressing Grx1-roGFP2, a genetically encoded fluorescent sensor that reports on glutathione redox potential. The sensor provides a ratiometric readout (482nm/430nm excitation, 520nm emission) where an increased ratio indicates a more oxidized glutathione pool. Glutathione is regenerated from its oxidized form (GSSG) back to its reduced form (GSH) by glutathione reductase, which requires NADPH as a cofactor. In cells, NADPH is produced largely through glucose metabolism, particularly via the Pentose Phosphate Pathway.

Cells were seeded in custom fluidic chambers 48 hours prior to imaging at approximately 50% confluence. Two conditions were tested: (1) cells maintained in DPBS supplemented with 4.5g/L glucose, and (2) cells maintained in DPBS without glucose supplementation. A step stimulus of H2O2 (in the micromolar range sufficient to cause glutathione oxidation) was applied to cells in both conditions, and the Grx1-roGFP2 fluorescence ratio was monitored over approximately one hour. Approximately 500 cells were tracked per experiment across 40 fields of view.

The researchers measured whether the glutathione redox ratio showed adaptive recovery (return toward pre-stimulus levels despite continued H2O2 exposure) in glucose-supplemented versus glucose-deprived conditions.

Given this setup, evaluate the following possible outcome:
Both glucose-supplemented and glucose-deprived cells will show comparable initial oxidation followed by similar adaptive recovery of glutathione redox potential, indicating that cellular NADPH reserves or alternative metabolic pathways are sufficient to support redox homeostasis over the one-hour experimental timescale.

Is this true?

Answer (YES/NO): NO